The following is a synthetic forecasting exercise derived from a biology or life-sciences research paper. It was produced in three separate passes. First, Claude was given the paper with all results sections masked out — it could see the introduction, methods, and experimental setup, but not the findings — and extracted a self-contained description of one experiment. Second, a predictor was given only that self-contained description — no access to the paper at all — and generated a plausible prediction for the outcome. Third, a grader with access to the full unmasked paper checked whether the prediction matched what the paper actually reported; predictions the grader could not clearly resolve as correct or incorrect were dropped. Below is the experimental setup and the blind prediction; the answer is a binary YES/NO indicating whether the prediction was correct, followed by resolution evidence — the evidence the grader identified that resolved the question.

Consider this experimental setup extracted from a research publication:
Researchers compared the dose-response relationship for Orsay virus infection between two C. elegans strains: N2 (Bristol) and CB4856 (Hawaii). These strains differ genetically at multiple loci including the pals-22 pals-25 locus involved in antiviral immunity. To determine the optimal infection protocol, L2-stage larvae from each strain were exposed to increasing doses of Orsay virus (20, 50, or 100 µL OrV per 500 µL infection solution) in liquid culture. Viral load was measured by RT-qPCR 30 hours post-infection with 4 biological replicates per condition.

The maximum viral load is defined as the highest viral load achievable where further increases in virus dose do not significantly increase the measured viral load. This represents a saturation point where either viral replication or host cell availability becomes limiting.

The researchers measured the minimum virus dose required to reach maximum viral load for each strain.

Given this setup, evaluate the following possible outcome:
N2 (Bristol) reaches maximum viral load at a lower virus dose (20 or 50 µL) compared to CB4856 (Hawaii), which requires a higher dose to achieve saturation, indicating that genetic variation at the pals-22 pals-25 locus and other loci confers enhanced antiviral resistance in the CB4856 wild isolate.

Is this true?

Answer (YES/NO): YES